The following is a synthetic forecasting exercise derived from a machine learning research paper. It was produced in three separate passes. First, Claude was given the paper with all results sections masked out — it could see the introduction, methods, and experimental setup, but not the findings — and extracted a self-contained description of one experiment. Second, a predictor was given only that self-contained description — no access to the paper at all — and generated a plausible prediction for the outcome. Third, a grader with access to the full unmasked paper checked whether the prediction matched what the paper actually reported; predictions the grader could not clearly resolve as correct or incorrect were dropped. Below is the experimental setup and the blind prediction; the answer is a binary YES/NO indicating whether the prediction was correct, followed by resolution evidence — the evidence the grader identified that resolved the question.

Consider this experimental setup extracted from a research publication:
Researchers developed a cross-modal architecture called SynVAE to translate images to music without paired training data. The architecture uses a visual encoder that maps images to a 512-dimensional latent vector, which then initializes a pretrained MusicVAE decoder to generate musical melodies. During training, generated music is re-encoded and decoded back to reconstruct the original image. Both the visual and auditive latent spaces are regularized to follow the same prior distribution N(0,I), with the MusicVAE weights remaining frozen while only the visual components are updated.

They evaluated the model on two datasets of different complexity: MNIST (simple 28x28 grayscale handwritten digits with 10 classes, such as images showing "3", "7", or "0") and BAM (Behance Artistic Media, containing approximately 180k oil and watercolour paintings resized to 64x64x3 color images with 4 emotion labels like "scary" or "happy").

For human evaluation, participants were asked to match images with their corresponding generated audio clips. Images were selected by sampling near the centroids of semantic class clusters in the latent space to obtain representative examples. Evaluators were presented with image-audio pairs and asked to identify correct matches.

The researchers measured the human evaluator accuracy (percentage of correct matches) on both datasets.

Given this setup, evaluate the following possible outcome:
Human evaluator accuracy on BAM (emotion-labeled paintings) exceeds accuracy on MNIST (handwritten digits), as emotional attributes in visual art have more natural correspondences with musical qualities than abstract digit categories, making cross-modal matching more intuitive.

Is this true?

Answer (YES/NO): NO